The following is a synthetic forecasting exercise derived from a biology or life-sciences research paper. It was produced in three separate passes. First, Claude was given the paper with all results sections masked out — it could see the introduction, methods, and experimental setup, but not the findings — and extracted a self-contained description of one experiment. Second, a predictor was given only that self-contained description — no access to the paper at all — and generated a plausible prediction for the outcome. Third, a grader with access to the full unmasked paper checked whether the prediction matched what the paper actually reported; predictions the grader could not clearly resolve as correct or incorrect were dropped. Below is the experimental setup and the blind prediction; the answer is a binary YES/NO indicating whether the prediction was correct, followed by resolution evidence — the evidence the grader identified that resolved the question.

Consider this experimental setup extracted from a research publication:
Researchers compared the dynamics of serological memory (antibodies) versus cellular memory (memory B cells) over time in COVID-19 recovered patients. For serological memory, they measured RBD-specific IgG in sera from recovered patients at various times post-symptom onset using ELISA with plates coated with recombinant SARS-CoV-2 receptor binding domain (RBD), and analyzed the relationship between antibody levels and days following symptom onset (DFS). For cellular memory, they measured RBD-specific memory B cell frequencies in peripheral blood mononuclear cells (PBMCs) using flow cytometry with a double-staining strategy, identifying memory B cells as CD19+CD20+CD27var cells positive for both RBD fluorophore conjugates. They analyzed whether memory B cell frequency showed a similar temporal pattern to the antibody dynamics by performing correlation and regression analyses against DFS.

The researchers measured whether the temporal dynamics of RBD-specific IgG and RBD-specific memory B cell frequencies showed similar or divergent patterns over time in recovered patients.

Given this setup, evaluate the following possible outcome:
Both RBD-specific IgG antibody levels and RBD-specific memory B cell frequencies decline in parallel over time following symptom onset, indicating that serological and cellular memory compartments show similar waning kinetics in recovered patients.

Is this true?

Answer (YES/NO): NO